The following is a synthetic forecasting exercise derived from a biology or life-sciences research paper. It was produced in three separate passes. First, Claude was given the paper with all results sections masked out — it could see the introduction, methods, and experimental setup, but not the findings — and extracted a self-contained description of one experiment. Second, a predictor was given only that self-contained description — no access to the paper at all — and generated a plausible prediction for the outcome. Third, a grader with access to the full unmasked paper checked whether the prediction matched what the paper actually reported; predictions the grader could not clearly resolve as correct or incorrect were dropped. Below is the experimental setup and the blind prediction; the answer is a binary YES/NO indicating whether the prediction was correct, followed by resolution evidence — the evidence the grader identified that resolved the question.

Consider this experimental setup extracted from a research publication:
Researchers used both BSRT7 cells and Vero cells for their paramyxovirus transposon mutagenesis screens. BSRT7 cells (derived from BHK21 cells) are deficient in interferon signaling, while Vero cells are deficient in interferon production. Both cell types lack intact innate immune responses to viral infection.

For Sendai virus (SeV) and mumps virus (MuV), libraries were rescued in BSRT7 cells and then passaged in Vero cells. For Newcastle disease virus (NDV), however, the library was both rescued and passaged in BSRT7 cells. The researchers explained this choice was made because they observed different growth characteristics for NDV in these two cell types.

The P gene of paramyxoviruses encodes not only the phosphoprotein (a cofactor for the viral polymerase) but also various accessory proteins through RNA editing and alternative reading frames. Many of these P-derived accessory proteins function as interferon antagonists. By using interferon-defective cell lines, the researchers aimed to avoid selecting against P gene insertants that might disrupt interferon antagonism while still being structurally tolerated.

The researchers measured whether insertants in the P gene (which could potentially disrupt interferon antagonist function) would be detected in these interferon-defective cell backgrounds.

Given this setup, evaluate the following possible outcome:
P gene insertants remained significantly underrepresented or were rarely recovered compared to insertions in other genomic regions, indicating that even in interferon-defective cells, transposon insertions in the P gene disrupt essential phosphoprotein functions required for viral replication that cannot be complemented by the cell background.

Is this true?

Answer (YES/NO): NO